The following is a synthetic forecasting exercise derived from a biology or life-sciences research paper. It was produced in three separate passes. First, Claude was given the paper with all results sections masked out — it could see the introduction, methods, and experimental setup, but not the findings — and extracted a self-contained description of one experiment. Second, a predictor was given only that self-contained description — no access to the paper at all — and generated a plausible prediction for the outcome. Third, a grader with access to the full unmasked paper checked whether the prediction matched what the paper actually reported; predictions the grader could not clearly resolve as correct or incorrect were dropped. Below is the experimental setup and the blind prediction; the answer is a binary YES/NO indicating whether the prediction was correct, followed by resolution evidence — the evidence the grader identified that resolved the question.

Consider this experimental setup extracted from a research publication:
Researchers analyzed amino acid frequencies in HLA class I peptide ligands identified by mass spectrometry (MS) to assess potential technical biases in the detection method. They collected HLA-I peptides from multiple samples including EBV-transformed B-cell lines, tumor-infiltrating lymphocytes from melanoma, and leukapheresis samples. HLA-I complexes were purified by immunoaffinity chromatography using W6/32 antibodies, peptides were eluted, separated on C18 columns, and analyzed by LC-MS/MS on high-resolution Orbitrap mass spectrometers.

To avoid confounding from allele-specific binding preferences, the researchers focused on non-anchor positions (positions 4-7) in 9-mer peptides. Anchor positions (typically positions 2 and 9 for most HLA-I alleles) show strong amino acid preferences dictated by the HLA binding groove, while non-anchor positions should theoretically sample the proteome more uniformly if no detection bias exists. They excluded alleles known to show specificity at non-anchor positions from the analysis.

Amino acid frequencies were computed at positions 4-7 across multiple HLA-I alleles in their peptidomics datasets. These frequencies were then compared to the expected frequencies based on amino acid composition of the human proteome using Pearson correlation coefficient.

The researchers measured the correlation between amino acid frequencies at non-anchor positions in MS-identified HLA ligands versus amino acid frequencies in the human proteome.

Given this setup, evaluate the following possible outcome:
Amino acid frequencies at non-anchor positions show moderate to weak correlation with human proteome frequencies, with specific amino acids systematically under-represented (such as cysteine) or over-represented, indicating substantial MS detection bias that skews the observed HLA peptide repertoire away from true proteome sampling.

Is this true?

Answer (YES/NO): NO